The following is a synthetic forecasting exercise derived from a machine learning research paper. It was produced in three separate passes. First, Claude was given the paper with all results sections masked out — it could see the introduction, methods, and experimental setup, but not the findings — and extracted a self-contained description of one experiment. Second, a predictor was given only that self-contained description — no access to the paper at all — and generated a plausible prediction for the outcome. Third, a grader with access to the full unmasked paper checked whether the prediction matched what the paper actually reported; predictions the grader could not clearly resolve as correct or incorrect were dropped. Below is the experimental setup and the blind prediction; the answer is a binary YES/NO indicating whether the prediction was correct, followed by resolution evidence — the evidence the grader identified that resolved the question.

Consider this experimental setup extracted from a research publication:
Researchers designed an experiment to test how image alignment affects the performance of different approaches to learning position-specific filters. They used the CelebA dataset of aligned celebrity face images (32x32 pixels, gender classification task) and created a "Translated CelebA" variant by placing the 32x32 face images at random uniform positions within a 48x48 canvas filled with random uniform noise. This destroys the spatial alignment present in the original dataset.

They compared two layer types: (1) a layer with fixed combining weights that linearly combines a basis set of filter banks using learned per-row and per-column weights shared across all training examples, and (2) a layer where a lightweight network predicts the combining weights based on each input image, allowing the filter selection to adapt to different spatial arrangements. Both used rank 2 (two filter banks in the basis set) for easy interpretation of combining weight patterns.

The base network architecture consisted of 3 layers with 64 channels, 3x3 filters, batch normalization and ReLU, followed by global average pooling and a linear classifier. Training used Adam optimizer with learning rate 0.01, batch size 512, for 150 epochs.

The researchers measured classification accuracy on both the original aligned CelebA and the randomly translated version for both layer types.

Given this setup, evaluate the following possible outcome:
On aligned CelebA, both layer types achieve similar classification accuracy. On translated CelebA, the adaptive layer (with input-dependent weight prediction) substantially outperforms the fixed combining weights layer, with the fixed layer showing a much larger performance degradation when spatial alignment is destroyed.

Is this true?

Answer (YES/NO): NO